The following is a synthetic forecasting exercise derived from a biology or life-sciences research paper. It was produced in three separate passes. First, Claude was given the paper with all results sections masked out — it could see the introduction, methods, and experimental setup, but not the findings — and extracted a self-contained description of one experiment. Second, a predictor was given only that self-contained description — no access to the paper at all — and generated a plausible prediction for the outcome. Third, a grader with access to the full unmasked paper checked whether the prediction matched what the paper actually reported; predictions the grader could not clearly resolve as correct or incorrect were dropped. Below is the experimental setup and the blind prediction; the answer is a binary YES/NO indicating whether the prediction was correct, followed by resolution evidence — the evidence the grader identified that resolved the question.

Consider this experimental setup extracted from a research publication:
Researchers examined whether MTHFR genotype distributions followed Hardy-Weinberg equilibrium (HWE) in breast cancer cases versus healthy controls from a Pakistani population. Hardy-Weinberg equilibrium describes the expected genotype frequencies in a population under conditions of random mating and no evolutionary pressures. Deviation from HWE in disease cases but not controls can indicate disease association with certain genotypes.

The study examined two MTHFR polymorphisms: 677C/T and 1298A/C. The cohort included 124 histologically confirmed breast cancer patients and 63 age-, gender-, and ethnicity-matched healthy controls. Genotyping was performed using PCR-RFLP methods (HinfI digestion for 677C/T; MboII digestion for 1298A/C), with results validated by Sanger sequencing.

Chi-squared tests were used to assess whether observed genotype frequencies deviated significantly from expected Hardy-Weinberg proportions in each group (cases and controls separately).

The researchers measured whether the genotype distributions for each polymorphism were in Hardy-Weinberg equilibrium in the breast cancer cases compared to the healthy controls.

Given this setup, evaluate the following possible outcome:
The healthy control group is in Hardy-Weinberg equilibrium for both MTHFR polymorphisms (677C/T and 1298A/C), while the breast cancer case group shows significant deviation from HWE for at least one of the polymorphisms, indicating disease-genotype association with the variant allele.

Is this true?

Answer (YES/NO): NO